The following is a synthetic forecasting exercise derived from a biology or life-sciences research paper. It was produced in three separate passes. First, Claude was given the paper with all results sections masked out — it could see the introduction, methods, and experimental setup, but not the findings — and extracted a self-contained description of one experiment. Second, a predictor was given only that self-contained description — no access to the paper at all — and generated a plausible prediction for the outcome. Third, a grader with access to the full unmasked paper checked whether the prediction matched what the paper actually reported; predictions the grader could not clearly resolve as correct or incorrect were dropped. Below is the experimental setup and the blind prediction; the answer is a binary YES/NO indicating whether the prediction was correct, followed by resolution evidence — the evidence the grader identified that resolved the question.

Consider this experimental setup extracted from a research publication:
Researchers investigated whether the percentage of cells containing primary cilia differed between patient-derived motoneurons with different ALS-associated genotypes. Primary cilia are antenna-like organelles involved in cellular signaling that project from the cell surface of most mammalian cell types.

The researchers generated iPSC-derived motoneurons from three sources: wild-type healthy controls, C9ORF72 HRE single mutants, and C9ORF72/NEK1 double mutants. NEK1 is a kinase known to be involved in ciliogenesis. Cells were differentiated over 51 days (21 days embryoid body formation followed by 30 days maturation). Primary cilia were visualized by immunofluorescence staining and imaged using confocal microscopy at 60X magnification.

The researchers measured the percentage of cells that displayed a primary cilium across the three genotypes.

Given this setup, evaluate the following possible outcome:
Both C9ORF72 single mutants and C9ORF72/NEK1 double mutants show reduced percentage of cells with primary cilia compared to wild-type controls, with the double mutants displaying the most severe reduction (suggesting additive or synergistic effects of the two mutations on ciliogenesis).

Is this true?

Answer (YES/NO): NO